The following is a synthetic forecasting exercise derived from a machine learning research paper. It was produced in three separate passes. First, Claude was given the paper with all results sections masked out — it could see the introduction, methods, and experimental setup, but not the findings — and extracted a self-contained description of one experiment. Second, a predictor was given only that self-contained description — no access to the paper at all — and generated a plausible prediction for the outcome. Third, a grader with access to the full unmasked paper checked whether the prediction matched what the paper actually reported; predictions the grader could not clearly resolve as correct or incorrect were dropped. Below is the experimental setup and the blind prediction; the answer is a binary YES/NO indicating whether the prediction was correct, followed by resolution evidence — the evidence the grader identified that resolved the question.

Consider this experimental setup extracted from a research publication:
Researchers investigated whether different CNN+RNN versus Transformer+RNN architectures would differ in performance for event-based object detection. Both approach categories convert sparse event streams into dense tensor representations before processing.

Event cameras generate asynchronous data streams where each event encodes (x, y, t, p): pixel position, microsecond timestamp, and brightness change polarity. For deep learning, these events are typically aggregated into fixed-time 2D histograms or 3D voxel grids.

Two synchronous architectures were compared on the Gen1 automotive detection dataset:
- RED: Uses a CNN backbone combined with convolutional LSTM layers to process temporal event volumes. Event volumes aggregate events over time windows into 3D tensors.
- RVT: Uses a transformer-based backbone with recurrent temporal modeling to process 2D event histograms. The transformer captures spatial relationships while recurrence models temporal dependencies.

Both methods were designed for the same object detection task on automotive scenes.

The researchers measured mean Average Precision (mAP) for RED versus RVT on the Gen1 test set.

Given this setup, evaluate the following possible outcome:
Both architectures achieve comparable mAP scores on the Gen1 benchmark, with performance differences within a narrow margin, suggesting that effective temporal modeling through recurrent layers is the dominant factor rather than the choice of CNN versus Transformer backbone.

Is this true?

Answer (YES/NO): NO